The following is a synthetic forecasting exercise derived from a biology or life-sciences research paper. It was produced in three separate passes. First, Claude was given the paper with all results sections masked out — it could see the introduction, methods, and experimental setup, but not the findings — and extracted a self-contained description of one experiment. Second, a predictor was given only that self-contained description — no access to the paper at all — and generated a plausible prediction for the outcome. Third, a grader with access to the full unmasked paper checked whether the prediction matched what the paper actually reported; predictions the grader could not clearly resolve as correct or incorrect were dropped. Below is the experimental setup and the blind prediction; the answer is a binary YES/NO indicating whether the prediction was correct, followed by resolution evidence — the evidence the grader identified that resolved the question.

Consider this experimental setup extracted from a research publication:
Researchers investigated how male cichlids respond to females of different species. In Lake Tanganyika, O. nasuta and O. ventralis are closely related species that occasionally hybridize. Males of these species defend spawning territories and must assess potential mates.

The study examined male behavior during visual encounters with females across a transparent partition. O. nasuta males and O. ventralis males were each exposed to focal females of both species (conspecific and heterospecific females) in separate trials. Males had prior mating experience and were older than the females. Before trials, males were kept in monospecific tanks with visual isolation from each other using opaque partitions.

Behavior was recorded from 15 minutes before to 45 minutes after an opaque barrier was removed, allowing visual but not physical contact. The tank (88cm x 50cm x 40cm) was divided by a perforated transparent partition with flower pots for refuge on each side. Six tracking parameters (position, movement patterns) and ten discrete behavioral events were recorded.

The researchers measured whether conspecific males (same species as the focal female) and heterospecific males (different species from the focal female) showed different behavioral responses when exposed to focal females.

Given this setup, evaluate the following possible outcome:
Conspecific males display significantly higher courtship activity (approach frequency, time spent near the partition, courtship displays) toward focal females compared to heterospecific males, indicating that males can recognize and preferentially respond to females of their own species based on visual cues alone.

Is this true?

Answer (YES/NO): NO